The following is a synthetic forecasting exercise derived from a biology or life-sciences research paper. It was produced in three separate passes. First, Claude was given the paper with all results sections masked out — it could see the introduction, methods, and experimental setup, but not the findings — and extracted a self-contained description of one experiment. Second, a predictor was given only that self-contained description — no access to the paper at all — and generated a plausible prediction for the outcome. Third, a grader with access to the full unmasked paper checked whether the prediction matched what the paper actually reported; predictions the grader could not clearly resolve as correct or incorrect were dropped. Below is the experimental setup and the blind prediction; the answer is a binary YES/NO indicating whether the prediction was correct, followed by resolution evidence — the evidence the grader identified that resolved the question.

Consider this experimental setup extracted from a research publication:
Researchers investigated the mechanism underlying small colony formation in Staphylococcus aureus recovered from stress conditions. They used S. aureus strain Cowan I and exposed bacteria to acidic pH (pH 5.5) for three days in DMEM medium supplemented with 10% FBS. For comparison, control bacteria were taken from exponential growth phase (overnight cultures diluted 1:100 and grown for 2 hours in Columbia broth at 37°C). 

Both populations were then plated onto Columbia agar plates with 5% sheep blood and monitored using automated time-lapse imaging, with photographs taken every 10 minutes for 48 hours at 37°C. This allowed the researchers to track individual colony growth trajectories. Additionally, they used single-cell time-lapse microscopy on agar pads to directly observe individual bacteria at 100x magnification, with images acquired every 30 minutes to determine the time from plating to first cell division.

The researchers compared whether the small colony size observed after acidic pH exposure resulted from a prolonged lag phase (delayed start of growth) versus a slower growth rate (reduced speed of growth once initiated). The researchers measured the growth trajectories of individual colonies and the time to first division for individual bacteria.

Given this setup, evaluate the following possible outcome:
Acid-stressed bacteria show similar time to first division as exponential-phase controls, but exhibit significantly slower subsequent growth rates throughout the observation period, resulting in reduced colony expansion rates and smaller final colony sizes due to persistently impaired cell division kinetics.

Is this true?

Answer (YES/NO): NO